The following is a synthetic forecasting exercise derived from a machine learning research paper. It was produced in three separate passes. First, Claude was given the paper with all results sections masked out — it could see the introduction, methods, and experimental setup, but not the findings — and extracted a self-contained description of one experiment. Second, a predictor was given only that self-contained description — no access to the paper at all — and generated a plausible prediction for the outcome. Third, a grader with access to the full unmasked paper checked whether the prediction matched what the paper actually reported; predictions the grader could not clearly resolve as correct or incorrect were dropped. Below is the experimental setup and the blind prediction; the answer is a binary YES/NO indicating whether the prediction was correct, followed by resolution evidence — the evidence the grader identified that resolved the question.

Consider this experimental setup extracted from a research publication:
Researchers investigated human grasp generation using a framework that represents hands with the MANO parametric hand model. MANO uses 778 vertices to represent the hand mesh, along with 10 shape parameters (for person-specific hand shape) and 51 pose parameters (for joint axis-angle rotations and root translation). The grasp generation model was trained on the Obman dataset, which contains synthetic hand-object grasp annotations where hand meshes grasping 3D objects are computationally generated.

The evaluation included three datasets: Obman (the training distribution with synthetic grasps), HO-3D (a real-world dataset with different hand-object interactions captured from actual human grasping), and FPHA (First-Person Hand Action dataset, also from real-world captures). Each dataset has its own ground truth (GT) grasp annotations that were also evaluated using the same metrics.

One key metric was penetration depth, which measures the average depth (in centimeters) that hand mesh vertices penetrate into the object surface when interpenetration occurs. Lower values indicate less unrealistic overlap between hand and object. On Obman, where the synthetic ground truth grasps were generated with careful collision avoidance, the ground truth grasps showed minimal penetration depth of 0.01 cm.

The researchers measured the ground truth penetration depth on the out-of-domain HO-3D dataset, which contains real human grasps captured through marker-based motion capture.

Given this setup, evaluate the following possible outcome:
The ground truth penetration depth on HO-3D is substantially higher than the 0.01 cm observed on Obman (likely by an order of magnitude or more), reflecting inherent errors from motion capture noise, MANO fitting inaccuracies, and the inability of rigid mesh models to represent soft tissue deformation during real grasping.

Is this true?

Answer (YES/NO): YES